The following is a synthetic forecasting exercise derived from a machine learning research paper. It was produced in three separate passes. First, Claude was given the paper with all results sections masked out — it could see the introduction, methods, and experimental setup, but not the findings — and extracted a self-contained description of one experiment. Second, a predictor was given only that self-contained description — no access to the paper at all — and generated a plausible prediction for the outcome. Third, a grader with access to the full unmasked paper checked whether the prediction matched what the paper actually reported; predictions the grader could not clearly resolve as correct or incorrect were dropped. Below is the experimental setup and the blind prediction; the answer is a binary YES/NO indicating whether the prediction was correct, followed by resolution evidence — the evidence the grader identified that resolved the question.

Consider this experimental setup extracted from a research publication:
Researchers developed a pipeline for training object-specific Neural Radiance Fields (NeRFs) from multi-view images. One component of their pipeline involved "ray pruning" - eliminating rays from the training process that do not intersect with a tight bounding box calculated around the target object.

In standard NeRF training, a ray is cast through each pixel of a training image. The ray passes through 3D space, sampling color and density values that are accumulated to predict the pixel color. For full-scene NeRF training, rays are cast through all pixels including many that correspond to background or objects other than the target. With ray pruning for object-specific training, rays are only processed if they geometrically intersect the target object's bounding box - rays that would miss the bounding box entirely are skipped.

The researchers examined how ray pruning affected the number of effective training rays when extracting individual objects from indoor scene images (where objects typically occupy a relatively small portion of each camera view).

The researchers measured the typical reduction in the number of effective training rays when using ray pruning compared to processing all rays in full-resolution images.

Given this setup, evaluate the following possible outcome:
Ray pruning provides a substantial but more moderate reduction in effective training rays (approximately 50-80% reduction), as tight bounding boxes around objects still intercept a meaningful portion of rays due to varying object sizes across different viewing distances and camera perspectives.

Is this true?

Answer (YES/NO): NO